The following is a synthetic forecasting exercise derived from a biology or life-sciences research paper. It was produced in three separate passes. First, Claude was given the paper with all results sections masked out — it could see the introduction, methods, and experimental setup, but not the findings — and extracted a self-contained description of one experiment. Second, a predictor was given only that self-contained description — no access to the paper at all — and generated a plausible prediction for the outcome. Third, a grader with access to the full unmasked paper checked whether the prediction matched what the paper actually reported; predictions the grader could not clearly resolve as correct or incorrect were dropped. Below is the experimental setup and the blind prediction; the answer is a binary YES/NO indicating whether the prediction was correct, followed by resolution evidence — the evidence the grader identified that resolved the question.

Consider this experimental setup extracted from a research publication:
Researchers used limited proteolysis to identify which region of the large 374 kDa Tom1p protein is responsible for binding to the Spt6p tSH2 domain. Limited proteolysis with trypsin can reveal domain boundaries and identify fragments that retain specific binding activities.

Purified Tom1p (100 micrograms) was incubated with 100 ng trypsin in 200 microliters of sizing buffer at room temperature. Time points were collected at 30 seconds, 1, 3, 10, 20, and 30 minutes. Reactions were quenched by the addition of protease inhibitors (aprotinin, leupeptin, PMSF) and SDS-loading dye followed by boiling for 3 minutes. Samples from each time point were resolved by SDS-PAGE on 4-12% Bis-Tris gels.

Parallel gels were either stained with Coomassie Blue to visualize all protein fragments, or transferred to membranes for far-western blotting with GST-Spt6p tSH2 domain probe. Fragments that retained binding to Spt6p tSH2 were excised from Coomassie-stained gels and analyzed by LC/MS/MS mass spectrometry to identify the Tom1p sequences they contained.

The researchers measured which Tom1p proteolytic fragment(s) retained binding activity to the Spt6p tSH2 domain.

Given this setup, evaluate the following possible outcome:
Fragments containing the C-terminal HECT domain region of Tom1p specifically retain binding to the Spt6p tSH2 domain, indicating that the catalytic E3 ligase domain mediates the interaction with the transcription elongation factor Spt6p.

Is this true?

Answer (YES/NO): NO